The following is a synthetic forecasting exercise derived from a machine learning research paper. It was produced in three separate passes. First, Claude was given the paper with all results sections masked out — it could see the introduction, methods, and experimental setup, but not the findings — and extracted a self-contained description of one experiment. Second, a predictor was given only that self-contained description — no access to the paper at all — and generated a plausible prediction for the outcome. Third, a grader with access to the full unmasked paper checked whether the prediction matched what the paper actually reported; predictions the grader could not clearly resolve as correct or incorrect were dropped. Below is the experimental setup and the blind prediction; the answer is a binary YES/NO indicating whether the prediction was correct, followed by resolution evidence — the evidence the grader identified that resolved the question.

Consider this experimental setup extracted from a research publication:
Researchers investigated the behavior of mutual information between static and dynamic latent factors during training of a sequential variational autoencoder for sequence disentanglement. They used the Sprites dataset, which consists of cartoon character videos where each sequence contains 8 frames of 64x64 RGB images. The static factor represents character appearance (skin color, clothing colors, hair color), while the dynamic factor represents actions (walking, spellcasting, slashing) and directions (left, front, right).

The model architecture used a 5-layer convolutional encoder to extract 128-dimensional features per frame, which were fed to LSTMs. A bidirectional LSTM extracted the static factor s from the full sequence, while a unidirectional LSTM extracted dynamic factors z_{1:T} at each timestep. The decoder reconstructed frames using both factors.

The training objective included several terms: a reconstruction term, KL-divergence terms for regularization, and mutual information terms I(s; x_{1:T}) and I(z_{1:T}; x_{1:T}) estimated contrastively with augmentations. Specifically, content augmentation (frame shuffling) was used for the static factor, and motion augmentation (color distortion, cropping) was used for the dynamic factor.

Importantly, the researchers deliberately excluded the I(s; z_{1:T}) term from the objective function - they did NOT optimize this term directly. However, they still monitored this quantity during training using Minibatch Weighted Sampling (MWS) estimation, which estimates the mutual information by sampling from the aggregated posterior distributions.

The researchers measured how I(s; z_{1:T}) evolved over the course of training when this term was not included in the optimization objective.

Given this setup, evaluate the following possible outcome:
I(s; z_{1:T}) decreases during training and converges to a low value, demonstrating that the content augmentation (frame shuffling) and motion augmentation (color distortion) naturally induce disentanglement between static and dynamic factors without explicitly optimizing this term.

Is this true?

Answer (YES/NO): NO